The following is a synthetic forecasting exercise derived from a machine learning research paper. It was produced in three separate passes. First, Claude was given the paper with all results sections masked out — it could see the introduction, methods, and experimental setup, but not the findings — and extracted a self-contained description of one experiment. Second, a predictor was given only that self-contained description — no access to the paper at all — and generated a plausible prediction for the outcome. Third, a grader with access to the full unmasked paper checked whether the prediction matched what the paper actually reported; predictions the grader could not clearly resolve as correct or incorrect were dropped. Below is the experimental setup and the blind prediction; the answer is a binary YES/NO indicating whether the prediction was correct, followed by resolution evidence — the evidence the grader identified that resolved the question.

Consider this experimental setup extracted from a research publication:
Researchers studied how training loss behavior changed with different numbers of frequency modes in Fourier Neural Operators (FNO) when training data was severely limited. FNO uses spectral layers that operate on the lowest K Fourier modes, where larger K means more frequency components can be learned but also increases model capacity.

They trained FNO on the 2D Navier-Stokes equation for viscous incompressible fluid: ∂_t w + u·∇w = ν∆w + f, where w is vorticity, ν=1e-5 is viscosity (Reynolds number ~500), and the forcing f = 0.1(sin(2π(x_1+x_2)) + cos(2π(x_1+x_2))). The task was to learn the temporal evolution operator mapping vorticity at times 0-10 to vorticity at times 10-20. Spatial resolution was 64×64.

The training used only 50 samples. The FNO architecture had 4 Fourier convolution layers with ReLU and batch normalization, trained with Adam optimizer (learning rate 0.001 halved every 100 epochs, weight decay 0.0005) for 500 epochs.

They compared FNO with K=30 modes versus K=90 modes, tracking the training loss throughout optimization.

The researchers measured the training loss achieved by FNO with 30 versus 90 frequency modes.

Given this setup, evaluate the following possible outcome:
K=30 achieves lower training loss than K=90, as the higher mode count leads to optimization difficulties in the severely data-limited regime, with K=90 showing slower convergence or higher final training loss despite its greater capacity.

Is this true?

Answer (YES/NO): NO